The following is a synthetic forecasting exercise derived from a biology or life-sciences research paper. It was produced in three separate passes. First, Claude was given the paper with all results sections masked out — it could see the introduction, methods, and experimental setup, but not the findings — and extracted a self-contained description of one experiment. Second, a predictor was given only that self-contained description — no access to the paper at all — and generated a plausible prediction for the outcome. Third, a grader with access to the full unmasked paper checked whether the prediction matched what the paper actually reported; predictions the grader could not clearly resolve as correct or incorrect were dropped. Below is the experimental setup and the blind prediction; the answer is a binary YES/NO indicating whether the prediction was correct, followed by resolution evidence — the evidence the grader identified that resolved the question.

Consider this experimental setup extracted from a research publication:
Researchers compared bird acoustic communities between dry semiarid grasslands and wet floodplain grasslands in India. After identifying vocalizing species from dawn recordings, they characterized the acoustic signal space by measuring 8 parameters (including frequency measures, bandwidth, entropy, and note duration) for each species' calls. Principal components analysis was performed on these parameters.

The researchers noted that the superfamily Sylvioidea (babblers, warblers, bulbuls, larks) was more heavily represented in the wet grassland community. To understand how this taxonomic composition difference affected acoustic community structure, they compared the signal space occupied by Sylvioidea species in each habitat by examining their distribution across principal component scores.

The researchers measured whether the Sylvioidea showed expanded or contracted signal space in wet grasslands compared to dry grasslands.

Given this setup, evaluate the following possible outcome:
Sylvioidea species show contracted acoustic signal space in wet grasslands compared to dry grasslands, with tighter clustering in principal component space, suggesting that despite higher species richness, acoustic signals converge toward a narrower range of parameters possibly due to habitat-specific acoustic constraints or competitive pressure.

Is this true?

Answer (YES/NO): NO